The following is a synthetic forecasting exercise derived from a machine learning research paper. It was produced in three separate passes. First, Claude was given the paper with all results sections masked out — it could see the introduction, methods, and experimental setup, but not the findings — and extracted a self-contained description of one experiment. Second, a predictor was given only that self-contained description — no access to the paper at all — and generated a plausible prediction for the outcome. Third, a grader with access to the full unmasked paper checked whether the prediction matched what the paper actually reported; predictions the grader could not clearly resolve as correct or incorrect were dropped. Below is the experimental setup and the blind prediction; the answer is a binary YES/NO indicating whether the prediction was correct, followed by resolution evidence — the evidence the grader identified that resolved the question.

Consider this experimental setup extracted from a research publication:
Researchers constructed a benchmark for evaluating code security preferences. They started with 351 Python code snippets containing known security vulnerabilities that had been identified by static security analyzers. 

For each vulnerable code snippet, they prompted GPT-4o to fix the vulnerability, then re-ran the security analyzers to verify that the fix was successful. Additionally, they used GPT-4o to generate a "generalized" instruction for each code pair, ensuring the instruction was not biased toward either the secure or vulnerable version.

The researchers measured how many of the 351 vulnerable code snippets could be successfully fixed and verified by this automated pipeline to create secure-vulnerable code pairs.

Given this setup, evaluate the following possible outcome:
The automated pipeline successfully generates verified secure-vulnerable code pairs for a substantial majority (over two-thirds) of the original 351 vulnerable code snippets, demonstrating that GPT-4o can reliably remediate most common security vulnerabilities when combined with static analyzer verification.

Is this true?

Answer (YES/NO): NO